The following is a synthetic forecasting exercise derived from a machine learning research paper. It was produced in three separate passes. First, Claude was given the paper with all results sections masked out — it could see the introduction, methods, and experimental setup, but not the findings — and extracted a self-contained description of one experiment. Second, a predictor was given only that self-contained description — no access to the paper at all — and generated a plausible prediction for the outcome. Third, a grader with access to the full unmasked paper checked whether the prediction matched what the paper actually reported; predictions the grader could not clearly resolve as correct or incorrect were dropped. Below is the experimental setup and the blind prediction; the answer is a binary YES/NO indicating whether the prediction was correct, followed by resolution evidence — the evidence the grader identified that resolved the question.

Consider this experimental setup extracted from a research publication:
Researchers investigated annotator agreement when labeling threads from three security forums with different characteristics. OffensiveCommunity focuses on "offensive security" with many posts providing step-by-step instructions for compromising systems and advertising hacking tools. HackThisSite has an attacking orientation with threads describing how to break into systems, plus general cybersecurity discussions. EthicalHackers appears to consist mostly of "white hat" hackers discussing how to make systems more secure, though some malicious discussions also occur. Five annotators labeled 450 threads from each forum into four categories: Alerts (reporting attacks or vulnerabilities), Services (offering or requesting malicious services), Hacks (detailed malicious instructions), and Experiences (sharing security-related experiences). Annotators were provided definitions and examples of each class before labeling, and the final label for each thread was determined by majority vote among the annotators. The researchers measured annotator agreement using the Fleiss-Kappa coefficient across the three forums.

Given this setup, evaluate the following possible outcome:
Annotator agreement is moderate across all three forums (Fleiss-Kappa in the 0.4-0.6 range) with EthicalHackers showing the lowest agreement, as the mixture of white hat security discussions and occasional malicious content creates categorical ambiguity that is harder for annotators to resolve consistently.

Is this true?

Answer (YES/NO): NO